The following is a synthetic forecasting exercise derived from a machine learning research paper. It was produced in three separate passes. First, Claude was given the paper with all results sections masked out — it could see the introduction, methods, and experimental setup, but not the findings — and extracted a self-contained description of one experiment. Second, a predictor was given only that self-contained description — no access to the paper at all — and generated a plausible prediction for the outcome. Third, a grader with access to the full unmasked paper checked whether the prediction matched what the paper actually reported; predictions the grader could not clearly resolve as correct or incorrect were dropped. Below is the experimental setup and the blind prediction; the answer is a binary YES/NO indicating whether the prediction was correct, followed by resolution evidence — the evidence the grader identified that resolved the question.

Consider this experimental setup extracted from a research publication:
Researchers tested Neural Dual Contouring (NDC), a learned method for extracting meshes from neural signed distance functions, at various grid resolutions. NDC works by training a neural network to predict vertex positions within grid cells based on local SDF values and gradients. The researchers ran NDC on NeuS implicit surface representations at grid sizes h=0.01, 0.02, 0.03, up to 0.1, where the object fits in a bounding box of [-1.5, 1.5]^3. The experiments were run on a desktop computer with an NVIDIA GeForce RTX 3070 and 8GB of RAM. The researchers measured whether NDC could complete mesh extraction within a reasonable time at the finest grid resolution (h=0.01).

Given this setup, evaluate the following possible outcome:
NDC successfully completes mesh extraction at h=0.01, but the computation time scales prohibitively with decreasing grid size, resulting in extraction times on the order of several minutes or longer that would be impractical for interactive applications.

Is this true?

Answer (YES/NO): NO